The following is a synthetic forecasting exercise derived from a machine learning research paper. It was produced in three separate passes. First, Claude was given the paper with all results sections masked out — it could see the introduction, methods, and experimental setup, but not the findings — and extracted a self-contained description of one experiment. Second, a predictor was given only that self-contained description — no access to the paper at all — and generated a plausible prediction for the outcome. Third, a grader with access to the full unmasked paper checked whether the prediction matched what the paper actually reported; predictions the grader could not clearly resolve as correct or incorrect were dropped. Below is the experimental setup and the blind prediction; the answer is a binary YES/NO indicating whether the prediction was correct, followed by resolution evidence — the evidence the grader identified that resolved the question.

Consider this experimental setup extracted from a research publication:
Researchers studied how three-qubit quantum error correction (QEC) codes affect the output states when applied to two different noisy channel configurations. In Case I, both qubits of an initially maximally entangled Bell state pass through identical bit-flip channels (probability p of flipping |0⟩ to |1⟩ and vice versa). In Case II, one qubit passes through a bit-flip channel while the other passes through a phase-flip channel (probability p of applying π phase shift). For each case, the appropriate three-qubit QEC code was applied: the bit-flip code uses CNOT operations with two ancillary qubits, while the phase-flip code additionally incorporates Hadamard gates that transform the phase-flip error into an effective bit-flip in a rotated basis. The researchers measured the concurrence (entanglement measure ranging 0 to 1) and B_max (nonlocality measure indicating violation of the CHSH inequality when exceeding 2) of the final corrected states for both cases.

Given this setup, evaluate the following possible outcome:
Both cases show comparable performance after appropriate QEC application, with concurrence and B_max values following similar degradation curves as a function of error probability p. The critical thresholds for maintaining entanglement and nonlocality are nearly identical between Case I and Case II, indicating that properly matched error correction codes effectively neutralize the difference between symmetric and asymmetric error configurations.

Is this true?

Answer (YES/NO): YES